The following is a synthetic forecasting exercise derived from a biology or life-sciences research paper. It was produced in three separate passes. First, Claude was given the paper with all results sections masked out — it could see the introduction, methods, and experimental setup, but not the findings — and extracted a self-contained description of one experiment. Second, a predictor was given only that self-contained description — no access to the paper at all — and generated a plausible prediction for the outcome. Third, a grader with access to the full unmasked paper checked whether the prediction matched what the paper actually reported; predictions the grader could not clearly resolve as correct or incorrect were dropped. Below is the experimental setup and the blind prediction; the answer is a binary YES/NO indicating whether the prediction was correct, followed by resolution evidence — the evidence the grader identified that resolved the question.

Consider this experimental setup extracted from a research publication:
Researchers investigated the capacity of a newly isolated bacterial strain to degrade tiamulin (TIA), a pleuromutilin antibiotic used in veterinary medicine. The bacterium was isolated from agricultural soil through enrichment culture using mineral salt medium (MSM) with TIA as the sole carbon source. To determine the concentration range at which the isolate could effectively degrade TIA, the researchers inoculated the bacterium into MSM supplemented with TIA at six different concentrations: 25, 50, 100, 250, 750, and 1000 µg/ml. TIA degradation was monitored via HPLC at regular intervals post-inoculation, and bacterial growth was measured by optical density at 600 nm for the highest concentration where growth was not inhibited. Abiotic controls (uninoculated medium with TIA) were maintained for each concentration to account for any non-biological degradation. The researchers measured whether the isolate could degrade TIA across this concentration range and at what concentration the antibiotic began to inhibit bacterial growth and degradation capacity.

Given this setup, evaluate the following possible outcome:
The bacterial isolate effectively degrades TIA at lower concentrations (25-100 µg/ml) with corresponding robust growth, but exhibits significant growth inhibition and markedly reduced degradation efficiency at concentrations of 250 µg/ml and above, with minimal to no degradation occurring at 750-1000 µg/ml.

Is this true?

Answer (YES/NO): NO